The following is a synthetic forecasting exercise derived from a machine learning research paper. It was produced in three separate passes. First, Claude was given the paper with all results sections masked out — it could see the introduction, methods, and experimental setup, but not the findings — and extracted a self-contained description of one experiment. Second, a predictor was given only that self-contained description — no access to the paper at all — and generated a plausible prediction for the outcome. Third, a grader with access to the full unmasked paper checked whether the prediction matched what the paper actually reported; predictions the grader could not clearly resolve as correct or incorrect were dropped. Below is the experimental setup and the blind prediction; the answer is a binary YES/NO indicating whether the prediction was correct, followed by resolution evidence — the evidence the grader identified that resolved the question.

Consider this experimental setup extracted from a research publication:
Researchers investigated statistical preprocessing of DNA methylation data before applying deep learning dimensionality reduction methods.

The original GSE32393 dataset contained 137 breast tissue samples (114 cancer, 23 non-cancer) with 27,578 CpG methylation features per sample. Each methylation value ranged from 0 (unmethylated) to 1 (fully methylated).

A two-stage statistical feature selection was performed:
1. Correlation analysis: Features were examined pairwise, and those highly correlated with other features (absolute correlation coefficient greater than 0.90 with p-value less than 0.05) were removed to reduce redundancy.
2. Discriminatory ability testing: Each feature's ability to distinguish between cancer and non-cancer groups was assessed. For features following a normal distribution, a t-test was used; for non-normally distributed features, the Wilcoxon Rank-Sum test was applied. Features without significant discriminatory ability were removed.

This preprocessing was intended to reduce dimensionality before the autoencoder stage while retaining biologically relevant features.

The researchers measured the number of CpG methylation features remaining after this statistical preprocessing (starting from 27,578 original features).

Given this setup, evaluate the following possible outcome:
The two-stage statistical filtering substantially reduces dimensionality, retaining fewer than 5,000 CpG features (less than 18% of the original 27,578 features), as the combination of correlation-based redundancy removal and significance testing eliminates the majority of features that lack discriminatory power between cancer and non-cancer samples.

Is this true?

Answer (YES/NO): NO